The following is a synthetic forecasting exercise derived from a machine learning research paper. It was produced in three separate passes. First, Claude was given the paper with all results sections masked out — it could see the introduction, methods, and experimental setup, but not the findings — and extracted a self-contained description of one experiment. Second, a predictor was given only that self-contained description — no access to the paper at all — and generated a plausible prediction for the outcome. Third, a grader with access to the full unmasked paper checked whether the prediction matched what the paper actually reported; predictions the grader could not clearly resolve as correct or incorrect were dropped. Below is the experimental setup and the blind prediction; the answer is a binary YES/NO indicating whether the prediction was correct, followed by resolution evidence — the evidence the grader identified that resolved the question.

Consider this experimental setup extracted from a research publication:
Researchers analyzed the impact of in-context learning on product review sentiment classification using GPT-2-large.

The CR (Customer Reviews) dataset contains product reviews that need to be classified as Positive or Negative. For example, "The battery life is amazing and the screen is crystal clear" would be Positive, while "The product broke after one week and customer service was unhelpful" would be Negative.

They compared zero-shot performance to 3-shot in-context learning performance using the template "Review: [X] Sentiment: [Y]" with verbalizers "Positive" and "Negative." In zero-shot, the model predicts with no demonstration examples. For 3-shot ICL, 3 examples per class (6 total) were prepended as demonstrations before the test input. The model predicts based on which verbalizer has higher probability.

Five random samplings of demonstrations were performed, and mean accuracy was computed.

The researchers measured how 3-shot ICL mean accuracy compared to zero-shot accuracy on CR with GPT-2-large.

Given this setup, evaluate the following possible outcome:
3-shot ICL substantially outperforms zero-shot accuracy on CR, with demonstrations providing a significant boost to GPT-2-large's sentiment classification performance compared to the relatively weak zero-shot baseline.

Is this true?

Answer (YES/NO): NO